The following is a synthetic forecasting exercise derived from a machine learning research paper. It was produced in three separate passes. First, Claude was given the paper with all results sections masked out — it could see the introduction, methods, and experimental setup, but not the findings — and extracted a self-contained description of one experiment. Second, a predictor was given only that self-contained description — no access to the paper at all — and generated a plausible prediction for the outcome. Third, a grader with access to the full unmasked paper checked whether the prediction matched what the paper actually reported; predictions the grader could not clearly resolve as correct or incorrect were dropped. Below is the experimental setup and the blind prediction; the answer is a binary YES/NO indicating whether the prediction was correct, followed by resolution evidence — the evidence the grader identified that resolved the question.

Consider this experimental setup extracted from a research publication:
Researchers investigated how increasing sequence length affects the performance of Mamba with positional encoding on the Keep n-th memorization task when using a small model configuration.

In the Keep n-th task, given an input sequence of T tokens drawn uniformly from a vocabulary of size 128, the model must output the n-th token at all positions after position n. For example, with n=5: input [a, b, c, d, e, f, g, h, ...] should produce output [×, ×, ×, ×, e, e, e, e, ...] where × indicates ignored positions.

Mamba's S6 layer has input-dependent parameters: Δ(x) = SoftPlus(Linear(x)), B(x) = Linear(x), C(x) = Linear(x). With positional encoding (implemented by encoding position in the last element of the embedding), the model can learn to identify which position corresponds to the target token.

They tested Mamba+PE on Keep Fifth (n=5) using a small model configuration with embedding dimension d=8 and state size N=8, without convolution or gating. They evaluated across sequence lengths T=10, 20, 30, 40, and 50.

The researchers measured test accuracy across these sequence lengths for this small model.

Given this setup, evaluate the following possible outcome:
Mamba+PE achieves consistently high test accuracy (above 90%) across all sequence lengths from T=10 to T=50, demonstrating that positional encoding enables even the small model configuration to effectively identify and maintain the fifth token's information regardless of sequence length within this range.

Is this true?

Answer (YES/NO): NO